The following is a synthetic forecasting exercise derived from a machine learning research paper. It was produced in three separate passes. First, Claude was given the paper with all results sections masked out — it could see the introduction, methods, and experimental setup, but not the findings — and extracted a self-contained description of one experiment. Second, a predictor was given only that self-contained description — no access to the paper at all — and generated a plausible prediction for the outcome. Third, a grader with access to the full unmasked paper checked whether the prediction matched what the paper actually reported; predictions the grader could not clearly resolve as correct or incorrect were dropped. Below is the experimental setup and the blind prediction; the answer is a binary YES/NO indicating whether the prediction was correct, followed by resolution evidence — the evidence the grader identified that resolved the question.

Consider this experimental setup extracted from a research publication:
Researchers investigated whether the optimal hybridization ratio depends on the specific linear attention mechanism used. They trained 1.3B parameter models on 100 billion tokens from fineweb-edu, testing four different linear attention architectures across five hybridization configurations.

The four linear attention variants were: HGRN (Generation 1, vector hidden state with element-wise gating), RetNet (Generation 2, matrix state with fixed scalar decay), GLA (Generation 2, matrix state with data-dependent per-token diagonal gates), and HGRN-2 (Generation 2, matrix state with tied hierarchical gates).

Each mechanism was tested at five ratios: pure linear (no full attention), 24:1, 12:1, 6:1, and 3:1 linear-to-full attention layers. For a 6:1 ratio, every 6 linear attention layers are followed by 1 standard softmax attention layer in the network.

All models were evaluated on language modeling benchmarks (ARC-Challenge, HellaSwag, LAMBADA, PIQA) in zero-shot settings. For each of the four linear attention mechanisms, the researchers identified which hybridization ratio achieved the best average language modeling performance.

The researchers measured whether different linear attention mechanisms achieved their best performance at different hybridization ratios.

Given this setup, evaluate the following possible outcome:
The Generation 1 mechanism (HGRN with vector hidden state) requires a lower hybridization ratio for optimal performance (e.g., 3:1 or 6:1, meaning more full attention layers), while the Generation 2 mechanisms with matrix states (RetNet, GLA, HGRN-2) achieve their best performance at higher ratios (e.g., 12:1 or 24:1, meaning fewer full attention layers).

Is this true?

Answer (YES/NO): NO